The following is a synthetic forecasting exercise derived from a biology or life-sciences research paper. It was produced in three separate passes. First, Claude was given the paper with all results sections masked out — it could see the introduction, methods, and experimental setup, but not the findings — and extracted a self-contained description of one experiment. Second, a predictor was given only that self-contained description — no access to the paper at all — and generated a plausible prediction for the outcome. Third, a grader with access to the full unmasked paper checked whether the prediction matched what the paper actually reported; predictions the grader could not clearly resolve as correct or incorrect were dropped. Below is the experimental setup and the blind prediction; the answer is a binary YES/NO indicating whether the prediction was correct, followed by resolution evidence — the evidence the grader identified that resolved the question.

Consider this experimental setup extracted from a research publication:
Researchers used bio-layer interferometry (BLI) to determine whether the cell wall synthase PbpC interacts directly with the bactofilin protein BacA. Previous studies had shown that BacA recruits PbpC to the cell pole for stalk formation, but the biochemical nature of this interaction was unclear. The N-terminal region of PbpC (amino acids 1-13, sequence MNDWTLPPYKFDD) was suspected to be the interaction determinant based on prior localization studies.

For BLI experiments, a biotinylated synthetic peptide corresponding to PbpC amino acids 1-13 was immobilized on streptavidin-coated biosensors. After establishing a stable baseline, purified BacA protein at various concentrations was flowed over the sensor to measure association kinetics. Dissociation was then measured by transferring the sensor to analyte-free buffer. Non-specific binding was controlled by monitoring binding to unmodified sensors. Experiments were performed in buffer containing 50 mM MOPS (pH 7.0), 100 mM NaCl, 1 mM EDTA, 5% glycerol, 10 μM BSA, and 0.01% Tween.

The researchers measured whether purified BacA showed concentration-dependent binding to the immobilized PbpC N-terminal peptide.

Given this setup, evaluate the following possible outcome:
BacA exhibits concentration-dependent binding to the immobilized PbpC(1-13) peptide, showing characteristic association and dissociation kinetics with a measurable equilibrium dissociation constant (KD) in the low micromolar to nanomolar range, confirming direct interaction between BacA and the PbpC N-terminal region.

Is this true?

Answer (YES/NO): YES